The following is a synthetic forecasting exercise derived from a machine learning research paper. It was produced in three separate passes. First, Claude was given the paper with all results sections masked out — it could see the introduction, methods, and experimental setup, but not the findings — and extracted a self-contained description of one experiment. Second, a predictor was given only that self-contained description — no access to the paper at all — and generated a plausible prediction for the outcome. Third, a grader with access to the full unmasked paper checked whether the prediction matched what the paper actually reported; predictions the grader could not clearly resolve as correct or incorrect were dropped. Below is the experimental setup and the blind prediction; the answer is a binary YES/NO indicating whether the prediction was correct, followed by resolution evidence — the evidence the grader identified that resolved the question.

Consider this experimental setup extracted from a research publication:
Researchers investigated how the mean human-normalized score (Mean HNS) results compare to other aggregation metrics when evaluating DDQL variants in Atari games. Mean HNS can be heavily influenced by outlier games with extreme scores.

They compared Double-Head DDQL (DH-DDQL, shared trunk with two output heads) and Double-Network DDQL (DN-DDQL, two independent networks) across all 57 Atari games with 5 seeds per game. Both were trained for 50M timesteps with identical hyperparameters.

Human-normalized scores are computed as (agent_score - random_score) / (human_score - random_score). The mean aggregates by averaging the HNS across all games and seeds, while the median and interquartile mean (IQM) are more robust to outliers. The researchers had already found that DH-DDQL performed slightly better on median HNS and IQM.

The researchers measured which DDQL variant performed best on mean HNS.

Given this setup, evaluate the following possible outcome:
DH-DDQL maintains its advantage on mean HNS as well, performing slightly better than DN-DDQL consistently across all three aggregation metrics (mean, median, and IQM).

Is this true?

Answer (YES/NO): NO